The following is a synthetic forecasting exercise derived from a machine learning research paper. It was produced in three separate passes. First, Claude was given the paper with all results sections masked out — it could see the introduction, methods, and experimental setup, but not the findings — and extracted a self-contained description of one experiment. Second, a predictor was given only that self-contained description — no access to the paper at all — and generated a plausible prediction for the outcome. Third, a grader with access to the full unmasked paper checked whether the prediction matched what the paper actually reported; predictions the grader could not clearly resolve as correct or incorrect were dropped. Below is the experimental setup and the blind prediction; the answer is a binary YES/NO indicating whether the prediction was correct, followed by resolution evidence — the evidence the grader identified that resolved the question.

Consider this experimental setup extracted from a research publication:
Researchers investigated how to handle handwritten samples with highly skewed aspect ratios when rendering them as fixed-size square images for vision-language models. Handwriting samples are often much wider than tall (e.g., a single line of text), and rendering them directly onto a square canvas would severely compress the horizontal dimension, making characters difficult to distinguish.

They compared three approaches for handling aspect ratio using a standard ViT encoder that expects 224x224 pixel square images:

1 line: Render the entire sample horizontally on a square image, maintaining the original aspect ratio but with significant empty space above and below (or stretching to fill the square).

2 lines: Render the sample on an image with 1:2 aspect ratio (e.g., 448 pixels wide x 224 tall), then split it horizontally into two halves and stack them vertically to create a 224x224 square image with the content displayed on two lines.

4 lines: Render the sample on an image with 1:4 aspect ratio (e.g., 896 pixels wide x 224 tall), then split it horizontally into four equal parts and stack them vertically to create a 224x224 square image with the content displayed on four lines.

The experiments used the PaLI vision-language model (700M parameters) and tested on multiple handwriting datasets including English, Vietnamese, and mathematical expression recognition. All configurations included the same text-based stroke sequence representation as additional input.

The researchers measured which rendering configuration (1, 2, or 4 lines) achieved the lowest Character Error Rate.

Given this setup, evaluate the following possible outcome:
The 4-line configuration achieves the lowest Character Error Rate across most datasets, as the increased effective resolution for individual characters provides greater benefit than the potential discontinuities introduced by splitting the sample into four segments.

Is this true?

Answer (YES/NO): NO